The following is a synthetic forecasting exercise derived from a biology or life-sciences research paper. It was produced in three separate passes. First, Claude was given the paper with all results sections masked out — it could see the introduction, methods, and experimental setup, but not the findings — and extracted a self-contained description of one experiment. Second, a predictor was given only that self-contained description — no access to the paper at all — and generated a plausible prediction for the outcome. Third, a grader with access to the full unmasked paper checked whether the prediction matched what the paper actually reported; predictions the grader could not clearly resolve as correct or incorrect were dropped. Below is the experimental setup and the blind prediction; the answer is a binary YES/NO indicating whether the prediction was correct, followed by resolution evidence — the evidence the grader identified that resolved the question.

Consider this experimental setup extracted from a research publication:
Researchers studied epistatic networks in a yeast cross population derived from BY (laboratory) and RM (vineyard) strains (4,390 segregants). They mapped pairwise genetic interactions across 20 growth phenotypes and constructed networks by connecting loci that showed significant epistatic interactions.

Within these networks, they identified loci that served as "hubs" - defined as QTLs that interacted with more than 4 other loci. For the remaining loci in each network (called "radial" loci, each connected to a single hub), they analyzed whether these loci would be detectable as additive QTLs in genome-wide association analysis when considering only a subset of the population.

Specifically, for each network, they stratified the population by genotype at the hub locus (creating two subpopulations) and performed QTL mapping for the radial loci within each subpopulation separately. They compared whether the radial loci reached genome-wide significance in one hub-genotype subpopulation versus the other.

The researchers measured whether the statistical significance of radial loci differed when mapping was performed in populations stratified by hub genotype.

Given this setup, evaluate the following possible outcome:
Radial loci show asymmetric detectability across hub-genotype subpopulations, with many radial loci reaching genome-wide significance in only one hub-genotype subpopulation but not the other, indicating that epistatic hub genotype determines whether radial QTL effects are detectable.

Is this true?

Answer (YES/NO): YES